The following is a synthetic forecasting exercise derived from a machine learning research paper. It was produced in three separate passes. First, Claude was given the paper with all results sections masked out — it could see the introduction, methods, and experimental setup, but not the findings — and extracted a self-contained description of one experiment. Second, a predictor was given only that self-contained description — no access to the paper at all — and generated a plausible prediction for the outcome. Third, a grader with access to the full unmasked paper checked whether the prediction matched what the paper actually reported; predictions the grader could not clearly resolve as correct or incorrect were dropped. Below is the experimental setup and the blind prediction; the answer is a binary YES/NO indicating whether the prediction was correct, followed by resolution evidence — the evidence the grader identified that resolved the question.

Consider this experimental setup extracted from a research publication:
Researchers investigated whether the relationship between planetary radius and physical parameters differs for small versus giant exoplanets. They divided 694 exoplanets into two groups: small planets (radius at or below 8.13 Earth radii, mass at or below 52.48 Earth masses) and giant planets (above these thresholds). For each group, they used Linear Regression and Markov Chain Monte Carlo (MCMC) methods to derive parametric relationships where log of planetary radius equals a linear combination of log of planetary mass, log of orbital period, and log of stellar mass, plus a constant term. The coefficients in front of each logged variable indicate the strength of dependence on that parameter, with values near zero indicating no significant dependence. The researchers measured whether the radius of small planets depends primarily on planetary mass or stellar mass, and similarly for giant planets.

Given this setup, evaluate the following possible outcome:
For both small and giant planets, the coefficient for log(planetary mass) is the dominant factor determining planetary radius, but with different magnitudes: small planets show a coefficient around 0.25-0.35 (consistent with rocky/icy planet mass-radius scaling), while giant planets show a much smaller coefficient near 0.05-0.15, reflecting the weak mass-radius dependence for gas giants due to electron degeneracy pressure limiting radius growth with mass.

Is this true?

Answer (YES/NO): NO